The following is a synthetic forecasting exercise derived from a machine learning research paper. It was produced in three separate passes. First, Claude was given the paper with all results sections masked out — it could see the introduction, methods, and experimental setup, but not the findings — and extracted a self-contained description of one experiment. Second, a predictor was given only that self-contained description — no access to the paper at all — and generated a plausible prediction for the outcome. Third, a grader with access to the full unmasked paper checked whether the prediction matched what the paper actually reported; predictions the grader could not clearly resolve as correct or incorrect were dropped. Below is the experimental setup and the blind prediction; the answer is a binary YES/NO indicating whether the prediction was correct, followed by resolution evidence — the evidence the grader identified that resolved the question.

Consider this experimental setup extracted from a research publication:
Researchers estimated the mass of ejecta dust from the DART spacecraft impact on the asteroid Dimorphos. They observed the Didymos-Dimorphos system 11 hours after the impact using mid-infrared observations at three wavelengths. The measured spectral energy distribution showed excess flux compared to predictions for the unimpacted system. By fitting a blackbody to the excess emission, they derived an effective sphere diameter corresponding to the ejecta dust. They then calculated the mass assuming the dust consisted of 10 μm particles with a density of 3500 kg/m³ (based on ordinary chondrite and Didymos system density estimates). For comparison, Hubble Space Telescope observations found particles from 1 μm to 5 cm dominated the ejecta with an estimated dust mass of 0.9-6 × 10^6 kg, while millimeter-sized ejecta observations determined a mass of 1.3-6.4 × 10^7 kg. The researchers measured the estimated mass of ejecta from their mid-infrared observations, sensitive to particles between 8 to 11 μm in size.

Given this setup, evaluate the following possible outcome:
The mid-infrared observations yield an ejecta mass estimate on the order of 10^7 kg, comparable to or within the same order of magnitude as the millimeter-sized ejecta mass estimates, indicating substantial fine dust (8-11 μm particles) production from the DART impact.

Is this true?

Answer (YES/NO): NO